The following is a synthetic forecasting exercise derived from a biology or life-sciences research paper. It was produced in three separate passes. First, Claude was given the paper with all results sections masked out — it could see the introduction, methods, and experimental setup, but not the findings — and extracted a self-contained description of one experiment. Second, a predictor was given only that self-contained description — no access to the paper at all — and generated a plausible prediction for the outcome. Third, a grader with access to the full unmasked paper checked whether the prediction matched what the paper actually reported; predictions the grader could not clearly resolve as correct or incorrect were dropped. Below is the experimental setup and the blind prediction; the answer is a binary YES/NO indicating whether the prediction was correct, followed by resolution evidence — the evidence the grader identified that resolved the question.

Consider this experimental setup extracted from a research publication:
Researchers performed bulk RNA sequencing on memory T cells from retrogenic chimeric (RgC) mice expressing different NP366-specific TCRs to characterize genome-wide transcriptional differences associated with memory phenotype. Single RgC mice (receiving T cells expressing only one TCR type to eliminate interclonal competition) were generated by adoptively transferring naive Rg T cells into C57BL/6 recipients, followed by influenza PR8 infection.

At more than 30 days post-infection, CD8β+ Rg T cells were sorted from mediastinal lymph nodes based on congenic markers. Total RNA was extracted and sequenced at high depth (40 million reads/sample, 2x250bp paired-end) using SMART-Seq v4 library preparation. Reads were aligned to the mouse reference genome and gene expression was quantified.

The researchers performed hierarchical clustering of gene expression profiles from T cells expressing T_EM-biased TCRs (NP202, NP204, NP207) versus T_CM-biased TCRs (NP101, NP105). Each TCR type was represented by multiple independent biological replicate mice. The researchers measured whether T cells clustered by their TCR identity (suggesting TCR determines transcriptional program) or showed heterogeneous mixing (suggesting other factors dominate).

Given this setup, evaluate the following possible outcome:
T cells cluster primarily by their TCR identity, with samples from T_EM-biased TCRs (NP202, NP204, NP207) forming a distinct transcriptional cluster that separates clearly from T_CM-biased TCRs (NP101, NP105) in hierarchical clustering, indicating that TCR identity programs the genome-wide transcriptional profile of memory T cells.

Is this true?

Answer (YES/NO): NO